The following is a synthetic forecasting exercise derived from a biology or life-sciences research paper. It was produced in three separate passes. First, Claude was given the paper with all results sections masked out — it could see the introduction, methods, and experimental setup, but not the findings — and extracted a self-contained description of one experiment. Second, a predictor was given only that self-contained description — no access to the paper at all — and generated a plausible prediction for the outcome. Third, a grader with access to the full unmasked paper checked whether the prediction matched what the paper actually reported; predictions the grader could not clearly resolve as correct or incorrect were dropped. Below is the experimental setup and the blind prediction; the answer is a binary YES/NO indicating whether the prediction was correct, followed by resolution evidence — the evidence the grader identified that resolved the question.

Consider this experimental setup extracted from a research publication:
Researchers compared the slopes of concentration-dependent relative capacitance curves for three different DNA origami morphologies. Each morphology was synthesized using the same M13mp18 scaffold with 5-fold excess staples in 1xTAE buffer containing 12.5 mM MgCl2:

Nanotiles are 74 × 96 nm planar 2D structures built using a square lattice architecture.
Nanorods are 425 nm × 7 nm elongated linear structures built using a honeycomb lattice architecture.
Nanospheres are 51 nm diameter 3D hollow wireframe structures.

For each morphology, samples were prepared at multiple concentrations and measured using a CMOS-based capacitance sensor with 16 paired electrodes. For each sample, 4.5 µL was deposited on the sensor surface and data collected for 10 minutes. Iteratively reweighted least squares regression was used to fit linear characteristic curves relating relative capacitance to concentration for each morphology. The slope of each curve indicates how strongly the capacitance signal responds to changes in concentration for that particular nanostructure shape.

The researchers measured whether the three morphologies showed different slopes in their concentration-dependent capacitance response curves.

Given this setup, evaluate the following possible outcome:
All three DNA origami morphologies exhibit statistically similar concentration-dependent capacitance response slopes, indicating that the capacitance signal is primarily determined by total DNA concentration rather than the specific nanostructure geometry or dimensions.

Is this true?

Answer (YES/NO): NO